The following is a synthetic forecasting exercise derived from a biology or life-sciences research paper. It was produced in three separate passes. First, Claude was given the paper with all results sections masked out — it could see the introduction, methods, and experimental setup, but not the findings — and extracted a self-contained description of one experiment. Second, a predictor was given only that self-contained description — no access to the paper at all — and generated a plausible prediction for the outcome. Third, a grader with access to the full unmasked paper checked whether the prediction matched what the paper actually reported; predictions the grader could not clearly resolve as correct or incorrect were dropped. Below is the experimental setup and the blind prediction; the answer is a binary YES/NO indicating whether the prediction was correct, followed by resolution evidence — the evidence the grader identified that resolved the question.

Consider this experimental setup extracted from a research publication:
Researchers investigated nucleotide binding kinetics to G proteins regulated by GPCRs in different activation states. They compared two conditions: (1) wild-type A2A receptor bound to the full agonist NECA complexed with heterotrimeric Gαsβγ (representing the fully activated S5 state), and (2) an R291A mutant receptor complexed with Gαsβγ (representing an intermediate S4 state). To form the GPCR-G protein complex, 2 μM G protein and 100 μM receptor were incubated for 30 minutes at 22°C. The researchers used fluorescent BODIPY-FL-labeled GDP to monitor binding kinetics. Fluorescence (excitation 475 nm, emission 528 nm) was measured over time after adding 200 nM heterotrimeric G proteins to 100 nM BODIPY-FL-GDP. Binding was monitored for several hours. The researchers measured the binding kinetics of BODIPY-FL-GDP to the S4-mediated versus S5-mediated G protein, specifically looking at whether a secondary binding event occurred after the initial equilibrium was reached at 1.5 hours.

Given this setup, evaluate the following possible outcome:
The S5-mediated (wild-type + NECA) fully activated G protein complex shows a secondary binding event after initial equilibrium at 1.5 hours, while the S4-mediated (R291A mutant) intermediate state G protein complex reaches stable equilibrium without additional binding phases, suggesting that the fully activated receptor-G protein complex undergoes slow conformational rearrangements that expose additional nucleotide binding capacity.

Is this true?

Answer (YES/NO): NO